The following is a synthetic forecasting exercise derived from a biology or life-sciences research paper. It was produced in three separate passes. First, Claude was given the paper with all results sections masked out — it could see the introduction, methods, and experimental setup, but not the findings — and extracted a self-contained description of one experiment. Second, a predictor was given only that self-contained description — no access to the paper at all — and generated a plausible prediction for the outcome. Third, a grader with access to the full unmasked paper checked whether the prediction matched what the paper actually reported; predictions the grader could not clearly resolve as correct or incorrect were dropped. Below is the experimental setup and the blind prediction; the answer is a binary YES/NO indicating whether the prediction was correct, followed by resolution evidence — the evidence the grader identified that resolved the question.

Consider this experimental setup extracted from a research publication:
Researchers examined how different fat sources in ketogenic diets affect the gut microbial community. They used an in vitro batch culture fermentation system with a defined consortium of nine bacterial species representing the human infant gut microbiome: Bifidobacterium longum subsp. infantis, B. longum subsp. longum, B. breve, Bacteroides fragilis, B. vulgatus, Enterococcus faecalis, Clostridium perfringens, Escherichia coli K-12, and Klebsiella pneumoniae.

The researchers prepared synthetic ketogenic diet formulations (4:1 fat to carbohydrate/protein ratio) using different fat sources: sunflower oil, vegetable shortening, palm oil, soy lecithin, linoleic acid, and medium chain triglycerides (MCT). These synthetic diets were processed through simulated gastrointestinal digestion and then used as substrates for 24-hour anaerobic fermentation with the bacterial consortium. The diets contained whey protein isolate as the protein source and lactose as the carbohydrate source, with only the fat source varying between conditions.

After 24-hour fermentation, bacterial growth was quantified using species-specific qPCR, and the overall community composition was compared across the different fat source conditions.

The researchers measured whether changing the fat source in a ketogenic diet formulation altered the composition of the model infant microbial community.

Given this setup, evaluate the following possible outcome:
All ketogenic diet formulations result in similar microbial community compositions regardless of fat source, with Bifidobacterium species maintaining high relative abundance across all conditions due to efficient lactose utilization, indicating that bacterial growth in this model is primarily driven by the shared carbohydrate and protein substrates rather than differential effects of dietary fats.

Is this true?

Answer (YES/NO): NO